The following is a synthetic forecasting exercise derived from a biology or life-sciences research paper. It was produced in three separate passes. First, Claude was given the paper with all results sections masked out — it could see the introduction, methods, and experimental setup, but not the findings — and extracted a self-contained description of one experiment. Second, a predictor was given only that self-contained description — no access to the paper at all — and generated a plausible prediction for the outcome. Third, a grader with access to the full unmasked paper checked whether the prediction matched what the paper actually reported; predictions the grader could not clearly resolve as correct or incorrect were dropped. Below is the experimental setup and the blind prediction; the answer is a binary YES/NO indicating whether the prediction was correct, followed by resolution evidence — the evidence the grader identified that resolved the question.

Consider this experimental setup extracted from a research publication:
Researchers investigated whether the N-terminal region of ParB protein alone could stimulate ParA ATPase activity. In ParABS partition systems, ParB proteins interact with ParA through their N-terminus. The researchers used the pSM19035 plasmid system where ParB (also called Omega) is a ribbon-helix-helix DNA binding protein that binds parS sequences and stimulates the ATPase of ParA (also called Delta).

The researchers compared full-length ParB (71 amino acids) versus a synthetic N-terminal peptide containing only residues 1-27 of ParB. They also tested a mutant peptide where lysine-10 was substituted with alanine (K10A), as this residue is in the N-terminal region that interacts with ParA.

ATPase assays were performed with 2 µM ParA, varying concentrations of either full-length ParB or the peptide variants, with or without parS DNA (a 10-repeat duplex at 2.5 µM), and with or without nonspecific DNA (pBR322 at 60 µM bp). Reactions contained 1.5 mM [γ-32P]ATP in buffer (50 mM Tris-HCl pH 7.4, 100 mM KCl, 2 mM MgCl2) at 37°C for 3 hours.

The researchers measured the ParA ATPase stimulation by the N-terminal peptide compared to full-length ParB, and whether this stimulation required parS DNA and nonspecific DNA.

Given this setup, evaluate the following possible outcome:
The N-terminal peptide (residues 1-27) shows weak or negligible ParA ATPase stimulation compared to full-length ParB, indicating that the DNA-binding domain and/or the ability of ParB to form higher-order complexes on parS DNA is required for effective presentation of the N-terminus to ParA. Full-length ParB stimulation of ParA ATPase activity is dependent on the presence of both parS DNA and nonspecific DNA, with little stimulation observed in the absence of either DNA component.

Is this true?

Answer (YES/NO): YES